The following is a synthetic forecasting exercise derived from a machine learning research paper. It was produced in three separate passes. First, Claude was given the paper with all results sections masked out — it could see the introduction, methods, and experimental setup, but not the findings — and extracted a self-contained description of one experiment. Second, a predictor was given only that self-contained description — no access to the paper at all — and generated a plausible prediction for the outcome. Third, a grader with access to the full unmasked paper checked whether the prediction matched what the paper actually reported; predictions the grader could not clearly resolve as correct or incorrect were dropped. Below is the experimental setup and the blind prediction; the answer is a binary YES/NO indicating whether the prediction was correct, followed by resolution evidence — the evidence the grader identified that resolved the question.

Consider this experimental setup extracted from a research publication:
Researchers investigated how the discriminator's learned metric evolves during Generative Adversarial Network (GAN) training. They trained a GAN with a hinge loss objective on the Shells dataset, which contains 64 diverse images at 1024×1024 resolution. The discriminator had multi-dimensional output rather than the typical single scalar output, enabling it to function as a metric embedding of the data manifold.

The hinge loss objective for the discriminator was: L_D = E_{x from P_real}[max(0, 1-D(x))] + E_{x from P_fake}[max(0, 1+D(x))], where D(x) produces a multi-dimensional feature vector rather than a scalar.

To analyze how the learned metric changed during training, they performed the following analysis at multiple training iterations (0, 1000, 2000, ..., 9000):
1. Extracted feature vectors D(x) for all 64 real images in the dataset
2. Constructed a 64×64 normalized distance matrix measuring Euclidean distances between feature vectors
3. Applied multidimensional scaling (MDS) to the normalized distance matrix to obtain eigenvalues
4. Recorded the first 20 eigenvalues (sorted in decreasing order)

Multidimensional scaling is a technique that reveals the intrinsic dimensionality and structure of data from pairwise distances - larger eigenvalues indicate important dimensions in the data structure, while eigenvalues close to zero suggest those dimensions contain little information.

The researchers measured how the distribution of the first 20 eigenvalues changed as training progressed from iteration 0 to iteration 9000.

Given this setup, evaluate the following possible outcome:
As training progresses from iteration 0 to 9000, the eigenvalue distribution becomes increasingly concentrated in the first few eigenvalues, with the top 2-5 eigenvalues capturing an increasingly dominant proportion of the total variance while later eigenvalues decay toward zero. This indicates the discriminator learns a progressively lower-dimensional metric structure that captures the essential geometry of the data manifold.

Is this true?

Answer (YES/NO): YES